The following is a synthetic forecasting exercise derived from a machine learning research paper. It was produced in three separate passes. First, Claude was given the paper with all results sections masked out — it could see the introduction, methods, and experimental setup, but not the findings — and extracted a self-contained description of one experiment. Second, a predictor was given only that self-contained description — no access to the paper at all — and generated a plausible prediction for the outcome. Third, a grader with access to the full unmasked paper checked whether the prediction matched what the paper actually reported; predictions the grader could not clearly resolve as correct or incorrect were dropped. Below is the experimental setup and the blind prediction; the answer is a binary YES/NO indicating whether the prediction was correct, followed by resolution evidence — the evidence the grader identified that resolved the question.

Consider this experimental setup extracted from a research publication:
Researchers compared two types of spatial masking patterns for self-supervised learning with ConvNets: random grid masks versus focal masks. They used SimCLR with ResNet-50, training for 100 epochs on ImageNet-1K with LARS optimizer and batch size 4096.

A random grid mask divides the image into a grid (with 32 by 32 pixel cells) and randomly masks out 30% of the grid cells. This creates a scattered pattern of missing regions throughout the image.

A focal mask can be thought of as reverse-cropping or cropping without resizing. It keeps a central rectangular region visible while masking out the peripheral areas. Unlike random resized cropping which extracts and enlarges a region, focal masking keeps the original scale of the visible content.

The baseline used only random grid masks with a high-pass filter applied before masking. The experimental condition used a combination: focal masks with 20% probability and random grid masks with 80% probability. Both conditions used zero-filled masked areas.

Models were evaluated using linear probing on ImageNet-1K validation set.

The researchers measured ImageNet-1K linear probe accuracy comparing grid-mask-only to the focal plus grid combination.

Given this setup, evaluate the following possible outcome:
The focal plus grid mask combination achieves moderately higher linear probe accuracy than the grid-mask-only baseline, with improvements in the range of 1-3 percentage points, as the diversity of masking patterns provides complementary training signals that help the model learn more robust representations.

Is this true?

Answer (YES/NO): NO